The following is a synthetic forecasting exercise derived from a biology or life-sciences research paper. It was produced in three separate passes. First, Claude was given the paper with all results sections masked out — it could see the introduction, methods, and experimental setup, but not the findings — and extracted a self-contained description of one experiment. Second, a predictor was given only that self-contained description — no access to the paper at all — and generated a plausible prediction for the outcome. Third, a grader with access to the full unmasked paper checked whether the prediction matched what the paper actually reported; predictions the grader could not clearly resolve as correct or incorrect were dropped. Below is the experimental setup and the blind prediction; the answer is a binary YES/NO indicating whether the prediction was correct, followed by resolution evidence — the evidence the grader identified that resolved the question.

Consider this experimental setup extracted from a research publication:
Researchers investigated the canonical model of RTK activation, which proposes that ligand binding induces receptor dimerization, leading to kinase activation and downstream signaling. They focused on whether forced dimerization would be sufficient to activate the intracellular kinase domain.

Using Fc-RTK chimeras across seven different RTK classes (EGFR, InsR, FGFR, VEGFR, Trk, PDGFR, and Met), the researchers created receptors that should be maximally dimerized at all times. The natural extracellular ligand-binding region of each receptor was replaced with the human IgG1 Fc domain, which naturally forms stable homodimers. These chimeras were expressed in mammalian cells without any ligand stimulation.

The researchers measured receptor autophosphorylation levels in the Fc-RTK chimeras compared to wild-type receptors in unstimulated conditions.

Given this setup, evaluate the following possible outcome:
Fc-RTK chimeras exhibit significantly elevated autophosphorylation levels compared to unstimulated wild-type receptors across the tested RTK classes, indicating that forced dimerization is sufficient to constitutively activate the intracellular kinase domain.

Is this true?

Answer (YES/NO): YES